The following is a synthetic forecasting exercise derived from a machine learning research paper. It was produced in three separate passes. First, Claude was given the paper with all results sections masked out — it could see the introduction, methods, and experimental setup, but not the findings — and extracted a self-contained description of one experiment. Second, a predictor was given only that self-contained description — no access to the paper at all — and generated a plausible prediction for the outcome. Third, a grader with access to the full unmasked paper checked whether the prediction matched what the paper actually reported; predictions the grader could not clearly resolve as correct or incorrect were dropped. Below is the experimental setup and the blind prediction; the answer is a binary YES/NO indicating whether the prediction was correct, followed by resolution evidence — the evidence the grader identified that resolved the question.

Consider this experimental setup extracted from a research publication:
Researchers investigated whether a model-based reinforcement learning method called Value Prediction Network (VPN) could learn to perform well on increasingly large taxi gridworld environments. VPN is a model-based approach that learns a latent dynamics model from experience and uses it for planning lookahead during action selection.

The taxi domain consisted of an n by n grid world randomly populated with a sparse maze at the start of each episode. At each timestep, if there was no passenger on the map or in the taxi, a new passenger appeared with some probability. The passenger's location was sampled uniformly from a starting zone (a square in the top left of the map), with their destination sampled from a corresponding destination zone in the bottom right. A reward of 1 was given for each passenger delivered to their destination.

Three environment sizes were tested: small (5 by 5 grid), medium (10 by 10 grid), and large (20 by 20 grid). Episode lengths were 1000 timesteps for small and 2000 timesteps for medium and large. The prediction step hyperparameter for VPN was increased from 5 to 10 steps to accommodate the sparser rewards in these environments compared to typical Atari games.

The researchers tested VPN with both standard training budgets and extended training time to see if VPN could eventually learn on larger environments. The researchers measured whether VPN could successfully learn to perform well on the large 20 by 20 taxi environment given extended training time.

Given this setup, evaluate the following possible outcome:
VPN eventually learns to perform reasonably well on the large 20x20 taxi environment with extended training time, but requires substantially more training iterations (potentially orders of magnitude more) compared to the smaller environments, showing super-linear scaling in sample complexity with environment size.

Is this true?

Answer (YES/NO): NO